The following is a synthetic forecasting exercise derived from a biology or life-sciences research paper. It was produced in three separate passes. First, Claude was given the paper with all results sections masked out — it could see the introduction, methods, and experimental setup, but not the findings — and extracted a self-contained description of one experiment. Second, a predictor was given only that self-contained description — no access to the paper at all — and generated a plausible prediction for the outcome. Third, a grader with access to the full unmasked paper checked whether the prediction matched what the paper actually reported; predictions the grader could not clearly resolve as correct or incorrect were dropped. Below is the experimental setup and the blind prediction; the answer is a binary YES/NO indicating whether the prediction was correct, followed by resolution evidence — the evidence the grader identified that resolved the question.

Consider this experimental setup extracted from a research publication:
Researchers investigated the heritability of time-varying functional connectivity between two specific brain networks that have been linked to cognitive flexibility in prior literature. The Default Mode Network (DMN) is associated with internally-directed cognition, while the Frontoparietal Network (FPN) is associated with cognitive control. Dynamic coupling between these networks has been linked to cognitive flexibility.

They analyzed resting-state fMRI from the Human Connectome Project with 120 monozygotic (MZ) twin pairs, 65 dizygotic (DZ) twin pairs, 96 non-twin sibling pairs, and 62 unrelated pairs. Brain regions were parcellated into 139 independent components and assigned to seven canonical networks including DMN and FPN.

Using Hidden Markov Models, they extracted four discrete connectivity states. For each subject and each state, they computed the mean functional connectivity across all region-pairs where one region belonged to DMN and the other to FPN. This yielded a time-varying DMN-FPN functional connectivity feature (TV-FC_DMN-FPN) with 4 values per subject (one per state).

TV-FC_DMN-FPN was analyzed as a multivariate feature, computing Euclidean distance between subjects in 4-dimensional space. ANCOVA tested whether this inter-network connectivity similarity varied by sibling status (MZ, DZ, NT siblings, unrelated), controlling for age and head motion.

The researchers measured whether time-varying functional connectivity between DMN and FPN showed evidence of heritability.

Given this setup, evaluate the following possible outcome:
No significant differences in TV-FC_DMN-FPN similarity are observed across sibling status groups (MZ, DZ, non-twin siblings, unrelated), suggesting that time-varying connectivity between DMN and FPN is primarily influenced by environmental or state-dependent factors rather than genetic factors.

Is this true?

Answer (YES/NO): YES